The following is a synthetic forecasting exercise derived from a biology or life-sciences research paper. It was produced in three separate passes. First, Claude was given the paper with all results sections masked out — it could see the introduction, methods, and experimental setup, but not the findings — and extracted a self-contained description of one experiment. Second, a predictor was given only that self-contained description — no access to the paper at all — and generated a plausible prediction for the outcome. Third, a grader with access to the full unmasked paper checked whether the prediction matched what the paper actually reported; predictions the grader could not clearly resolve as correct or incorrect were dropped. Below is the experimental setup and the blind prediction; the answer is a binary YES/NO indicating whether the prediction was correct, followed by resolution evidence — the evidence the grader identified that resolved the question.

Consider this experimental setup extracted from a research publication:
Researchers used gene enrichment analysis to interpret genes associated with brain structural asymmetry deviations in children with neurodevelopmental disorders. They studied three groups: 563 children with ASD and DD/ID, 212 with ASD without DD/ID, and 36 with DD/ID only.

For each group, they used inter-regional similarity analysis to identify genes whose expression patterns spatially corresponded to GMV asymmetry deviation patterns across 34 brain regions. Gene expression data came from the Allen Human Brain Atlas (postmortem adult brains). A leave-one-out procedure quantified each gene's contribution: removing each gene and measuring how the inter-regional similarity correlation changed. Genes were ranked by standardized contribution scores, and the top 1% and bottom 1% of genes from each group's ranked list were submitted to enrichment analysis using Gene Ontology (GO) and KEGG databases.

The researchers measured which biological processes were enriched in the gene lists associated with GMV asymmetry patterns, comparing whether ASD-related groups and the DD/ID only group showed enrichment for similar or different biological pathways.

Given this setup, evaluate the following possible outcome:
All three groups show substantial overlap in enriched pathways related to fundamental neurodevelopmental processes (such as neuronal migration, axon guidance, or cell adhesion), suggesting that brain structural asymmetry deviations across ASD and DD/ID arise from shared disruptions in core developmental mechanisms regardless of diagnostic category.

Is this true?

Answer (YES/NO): NO